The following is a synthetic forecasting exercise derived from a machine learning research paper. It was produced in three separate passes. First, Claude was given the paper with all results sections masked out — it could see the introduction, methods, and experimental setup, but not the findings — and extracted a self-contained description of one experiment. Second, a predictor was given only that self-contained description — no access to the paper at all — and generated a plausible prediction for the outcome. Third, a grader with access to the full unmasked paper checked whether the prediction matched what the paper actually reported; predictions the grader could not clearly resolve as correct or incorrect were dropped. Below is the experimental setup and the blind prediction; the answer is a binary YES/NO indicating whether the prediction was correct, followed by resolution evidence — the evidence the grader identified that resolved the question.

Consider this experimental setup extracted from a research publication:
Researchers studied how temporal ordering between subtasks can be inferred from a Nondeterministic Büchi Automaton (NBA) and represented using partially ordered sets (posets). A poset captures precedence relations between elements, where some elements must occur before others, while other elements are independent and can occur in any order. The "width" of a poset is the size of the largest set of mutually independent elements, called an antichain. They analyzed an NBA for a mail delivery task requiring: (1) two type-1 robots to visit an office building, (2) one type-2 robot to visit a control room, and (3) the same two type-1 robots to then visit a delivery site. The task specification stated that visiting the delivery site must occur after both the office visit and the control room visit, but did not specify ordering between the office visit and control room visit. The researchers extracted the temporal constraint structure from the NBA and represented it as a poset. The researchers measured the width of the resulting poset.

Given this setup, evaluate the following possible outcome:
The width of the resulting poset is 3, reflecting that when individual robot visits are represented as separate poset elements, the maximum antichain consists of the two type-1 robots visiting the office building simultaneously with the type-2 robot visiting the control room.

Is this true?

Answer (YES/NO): NO